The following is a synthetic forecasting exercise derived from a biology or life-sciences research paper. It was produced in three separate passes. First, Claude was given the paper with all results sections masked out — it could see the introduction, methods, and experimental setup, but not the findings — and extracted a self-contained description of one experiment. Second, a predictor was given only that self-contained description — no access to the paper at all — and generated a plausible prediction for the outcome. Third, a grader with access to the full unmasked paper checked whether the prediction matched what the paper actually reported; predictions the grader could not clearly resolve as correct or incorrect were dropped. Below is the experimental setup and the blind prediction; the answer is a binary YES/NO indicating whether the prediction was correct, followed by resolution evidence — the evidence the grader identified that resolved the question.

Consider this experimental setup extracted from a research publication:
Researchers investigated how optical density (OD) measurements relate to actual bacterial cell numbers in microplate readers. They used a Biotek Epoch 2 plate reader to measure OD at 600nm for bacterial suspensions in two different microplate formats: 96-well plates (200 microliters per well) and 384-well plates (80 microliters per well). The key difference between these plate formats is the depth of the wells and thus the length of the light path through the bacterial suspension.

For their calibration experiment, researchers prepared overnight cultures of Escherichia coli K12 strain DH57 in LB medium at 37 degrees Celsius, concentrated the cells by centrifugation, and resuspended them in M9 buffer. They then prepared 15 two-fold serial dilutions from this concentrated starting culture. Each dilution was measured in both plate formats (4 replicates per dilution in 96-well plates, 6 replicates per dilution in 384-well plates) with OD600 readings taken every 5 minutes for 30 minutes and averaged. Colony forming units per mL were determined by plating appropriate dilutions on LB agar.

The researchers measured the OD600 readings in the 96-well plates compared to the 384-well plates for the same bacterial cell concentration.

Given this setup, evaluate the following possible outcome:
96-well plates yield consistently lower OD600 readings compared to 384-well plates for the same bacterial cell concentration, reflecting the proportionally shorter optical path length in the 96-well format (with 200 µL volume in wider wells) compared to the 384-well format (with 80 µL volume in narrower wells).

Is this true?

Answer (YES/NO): YES